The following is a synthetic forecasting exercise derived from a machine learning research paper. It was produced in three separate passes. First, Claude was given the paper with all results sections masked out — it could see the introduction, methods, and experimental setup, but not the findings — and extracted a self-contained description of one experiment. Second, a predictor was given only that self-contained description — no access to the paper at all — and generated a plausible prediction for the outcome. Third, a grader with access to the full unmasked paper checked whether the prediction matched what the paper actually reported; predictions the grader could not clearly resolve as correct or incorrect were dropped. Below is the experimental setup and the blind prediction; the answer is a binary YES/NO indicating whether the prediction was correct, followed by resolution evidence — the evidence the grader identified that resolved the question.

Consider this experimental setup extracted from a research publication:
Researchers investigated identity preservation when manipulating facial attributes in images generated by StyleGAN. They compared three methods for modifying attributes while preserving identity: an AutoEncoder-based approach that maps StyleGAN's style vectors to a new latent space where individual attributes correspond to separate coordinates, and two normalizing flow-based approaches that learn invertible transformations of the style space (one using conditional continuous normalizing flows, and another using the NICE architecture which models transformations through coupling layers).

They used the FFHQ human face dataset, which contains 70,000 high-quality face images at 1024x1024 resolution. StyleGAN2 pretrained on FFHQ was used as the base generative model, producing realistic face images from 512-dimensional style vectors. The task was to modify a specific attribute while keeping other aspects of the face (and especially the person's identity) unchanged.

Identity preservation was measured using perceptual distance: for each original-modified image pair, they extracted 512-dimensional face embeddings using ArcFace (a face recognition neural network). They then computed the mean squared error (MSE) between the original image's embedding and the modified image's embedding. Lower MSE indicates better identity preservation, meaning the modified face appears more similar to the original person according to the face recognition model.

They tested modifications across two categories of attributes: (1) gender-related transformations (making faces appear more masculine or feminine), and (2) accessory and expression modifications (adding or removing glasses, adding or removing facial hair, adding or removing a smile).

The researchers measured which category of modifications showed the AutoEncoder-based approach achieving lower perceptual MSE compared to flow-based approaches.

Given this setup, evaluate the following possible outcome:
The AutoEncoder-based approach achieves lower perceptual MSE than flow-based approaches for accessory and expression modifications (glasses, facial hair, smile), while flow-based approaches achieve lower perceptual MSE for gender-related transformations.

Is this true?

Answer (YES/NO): NO